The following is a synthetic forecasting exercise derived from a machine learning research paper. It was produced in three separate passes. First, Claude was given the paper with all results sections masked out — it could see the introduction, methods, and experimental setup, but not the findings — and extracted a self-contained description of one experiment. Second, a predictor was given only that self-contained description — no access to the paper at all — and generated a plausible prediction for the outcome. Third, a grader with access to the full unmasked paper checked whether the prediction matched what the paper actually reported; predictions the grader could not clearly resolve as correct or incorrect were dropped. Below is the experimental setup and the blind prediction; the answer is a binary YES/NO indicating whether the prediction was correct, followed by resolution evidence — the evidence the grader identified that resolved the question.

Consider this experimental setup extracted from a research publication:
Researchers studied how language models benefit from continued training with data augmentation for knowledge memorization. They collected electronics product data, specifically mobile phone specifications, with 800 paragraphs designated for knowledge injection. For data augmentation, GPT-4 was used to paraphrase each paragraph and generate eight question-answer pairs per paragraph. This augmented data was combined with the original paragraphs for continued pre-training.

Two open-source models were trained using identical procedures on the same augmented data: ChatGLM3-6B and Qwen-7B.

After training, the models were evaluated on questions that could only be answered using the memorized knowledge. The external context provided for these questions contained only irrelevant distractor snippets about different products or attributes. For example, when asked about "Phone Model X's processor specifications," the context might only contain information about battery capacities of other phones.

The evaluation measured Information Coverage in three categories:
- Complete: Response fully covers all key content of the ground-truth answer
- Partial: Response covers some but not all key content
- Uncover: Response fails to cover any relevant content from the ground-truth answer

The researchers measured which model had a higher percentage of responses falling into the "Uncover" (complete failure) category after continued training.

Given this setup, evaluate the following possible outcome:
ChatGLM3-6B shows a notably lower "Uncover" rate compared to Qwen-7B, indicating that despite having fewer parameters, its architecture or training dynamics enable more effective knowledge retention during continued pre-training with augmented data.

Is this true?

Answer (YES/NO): NO